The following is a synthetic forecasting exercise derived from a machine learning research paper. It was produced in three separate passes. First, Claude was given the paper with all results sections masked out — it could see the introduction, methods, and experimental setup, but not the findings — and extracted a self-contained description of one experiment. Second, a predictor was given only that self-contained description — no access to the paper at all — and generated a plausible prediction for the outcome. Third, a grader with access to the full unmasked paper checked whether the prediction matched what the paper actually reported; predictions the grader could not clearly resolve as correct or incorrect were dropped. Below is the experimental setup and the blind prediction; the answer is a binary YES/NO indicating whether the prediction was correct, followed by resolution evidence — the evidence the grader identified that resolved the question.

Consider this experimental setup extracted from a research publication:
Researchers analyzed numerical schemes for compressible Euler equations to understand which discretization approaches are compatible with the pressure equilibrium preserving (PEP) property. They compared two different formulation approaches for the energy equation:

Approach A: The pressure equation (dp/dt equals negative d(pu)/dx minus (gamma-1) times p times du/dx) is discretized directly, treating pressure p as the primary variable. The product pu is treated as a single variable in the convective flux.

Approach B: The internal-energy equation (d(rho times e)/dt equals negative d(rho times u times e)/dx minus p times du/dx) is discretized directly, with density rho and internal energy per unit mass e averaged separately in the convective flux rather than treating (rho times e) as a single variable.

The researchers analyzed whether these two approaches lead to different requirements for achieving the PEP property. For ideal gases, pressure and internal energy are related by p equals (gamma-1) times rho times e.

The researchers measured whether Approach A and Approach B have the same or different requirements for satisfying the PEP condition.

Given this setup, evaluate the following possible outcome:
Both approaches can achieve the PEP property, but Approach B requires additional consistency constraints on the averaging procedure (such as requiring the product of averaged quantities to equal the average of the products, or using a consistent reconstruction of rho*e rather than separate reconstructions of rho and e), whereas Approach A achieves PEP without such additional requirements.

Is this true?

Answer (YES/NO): NO